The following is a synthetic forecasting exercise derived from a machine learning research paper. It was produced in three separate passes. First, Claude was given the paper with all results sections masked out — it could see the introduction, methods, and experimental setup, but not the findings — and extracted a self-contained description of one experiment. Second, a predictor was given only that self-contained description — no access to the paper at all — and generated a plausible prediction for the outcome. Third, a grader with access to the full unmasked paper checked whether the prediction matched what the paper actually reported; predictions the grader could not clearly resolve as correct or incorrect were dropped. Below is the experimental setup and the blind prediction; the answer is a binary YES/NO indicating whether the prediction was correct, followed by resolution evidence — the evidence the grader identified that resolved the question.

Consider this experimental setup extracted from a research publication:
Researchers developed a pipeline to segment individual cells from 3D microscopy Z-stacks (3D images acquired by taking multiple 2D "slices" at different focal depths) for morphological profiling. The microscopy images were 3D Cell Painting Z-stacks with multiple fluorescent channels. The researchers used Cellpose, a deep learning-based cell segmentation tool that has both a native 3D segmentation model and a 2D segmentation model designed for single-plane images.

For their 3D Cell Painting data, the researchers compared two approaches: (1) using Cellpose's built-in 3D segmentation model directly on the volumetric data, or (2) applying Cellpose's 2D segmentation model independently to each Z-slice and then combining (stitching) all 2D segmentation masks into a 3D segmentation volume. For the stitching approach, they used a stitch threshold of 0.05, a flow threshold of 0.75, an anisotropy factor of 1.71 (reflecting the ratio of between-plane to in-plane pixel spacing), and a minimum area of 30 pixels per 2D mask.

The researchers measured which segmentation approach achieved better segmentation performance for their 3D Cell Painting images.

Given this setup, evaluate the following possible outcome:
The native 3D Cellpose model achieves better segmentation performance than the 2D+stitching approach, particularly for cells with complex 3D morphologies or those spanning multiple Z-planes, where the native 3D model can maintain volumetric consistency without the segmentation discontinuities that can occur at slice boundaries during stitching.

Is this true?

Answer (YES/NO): NO